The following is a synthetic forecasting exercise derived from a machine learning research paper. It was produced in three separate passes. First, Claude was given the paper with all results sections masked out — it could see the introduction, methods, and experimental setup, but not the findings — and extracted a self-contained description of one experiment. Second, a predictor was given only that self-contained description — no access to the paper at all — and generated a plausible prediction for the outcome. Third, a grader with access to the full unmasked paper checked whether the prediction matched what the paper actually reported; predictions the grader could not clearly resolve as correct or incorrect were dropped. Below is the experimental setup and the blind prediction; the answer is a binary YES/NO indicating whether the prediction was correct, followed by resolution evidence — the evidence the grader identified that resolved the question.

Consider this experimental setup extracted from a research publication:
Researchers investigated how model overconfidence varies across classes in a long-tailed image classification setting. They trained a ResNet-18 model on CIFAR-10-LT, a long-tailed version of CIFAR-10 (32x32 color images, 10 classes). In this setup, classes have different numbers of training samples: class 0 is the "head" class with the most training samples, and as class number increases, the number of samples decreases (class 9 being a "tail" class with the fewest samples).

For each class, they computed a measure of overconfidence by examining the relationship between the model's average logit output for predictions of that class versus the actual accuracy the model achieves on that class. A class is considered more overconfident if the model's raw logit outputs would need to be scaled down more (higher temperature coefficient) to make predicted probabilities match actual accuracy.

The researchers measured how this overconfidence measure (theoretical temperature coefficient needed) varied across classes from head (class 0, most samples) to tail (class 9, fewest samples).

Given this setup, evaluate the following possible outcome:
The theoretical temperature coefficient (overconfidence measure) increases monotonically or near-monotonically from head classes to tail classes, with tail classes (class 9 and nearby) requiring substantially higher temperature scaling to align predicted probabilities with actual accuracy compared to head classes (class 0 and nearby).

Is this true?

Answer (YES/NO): NO